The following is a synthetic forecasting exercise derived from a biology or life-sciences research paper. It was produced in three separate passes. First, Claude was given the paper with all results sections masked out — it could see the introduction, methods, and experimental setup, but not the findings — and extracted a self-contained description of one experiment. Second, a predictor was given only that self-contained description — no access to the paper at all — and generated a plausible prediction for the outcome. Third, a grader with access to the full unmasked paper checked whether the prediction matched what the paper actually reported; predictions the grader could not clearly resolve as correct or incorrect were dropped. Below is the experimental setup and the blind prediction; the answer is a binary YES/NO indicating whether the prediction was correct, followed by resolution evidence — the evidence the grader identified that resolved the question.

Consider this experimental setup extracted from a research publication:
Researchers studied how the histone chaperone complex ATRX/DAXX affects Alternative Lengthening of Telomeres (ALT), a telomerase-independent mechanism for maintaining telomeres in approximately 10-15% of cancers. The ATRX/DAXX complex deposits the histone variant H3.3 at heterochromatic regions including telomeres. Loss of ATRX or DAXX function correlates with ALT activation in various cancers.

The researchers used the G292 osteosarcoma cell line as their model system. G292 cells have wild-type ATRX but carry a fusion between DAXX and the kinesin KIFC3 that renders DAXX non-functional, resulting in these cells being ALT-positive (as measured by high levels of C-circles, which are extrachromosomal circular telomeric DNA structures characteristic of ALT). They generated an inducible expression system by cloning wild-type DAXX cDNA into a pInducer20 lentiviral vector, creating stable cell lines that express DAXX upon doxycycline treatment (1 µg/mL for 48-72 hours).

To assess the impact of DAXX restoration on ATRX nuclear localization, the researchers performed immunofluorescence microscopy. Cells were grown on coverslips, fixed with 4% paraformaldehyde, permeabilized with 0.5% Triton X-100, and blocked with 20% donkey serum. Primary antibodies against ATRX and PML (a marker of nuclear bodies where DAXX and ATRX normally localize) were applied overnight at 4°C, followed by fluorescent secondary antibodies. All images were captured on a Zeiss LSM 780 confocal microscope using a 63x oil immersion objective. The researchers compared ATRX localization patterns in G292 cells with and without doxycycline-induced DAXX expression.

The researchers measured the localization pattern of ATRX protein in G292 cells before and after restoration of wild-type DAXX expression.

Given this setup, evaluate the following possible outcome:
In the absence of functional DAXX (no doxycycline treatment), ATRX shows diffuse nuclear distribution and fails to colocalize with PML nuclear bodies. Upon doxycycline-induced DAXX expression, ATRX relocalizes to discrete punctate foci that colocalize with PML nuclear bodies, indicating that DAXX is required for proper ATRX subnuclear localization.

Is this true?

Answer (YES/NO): YES